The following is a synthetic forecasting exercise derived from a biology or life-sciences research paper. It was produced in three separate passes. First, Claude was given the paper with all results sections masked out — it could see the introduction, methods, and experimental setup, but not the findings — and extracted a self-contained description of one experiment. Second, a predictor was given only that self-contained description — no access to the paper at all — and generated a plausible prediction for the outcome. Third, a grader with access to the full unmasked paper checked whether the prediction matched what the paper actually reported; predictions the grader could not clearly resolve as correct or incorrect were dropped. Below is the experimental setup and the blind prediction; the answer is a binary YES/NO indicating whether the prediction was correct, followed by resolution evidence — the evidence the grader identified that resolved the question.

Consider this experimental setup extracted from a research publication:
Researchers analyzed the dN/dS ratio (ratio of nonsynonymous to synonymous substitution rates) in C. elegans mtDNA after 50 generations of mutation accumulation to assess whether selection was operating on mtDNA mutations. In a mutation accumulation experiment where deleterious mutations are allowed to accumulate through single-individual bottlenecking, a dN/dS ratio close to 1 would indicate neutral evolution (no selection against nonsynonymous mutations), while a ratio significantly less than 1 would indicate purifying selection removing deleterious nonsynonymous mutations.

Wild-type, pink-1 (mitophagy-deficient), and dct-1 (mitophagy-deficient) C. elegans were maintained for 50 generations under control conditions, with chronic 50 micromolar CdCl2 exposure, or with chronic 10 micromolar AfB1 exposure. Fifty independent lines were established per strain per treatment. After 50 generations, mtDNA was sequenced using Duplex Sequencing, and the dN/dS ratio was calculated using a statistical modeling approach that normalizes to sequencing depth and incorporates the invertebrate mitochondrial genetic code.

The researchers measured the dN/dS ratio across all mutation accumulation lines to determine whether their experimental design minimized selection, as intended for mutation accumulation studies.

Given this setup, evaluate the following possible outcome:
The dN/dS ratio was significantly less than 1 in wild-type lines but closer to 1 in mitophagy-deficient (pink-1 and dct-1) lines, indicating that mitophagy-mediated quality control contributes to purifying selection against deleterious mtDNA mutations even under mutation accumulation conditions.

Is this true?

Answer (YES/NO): NO